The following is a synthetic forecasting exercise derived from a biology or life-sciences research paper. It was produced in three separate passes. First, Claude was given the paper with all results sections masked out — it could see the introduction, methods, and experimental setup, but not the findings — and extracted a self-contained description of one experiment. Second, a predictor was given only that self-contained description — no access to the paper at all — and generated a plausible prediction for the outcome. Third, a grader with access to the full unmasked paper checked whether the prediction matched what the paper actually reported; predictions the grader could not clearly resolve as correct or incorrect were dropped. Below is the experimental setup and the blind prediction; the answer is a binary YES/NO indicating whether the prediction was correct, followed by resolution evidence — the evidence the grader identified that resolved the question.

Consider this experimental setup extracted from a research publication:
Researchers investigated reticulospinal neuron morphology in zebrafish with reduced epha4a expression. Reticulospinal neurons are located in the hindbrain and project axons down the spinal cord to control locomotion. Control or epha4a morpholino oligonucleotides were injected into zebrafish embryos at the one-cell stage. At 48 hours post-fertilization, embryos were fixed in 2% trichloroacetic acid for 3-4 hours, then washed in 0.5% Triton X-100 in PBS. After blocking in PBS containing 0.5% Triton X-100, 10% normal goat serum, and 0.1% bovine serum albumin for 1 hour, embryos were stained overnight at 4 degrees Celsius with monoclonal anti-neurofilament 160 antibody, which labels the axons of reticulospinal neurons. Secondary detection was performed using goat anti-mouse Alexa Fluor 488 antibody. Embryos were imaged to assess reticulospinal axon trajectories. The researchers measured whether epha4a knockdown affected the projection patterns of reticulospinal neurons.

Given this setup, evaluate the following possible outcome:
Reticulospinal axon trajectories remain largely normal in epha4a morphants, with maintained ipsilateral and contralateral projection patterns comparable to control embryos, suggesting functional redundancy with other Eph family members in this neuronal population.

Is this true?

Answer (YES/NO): NO